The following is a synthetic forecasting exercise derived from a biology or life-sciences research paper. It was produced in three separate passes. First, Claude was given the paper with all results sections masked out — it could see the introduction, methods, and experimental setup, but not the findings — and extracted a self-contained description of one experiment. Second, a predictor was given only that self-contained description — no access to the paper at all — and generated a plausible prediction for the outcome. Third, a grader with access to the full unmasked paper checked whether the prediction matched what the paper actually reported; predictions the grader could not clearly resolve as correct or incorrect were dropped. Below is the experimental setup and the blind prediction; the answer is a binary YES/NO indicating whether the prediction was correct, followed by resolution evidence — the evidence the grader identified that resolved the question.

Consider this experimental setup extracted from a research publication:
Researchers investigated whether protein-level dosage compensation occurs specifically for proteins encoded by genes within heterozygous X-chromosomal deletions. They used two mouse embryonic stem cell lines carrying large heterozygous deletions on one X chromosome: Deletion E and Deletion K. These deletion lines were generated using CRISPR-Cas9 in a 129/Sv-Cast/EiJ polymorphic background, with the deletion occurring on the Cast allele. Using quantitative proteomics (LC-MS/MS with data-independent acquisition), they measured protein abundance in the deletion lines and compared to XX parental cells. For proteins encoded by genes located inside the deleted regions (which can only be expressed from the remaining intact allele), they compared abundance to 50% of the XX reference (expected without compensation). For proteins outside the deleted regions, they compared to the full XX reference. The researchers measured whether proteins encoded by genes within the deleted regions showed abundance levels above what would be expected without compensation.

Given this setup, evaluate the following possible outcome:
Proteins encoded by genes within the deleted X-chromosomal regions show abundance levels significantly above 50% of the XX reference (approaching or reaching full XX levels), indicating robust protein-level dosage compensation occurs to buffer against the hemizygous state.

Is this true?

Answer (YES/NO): YES